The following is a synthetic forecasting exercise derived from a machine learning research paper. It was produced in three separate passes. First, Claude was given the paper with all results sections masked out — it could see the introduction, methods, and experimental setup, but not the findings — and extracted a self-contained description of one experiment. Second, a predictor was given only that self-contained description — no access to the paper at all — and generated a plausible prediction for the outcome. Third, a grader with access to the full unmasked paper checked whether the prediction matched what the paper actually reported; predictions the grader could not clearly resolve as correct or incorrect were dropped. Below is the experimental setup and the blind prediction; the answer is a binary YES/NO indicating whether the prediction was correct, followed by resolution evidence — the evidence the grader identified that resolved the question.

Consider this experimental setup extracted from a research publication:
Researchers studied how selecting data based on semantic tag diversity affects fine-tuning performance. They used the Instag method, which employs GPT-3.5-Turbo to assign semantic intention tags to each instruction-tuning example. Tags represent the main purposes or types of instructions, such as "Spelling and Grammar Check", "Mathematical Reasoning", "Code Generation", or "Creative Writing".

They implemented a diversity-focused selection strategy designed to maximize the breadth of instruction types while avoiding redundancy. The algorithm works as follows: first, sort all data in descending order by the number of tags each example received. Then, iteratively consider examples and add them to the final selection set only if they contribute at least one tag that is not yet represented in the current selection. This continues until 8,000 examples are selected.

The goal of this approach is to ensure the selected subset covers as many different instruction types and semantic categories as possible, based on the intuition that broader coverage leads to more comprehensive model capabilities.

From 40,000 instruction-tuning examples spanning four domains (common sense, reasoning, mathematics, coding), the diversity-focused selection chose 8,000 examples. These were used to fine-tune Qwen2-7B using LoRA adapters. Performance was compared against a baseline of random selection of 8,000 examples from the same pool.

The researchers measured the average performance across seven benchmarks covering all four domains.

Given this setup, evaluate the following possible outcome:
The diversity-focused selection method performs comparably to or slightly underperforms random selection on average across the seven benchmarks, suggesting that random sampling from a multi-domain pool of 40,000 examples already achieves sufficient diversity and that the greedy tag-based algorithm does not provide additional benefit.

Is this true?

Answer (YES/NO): YES